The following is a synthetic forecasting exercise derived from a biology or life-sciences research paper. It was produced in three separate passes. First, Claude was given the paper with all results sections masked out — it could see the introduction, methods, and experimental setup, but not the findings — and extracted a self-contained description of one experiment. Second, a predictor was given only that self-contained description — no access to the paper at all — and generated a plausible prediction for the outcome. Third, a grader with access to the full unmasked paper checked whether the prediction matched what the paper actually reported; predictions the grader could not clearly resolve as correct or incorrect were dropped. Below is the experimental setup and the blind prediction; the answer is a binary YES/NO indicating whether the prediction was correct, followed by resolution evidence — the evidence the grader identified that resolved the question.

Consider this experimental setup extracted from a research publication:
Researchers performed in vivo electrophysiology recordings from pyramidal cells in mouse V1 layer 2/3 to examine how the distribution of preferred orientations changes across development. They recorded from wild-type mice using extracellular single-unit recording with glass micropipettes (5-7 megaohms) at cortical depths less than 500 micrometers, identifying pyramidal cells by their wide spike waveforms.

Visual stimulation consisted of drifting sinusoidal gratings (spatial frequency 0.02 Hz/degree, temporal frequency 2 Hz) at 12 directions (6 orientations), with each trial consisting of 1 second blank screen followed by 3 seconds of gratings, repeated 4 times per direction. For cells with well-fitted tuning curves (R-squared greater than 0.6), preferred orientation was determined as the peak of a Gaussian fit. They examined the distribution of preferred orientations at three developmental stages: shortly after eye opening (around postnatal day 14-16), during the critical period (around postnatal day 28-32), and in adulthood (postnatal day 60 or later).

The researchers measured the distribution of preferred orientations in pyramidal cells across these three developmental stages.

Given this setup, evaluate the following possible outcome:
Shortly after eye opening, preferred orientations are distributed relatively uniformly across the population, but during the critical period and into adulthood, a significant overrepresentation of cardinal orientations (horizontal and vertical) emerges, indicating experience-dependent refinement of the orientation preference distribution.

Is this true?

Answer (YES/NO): NO